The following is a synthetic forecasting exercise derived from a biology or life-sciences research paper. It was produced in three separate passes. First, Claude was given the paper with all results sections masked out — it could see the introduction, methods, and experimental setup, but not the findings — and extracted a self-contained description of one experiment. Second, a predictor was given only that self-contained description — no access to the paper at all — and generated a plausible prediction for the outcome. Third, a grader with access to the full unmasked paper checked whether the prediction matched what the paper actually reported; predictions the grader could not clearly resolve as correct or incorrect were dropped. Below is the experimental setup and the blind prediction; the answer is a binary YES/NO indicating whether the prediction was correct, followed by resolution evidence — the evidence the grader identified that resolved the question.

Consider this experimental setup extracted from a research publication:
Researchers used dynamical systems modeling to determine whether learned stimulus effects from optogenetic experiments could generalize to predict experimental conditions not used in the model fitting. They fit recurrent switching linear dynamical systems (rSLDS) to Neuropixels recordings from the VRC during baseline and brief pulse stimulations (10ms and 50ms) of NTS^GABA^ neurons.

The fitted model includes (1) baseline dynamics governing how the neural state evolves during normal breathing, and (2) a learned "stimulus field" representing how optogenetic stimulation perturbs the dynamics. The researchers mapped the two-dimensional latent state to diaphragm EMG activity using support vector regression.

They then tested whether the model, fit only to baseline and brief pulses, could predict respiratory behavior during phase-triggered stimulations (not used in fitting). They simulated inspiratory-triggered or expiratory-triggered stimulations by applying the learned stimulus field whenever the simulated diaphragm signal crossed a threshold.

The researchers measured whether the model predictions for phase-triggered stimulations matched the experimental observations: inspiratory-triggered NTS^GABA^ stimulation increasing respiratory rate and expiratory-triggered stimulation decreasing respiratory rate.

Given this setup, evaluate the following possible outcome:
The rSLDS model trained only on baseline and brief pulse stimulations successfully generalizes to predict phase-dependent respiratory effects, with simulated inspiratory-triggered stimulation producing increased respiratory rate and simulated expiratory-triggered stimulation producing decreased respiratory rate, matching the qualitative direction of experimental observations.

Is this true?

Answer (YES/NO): YES